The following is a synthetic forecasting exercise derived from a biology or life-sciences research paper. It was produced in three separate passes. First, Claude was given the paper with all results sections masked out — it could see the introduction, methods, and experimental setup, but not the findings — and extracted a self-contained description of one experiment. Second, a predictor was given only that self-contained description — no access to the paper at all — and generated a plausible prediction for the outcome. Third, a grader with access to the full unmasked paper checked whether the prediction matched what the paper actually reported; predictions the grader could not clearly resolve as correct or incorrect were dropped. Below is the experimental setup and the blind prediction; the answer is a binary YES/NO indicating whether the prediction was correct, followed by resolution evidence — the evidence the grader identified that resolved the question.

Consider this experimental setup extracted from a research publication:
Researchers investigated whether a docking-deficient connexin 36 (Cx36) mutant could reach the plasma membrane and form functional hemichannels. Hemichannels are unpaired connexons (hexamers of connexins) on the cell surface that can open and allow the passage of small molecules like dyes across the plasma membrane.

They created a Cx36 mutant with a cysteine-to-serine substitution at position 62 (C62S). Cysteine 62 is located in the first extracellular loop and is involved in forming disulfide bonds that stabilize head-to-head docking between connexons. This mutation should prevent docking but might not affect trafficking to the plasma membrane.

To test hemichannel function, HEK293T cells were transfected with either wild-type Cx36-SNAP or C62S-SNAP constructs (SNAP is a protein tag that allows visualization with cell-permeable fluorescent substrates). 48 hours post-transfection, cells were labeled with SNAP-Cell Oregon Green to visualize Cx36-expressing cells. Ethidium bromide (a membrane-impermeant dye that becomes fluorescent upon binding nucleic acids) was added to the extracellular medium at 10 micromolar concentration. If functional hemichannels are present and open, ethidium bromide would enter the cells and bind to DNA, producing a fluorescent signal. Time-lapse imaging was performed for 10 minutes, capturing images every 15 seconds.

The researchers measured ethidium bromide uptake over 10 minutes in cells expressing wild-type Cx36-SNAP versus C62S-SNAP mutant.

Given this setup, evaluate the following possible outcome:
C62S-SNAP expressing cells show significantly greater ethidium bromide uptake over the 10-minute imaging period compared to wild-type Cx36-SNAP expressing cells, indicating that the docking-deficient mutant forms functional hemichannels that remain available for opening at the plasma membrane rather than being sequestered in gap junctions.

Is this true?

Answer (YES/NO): NO